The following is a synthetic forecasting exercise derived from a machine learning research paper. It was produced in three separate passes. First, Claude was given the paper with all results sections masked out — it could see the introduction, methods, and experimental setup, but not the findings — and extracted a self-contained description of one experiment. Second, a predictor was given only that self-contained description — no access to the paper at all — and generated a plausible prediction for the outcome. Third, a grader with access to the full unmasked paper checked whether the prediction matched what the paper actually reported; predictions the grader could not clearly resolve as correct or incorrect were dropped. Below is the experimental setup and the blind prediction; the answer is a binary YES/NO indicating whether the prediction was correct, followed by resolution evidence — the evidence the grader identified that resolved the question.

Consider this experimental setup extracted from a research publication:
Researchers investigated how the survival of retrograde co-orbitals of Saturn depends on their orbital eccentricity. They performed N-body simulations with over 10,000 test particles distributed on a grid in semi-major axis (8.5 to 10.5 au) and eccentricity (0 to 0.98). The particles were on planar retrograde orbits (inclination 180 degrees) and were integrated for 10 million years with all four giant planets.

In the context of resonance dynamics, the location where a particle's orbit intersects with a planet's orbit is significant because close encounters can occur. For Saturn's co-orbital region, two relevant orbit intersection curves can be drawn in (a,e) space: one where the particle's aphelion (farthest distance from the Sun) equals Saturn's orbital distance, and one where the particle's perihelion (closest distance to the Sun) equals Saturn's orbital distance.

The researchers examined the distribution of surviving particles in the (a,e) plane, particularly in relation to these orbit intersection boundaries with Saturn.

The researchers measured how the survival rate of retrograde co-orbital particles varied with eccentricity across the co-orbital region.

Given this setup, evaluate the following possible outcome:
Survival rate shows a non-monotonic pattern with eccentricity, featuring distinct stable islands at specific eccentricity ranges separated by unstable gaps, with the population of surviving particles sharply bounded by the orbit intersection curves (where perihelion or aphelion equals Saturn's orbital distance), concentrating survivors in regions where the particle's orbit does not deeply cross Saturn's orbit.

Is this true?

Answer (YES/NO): NO